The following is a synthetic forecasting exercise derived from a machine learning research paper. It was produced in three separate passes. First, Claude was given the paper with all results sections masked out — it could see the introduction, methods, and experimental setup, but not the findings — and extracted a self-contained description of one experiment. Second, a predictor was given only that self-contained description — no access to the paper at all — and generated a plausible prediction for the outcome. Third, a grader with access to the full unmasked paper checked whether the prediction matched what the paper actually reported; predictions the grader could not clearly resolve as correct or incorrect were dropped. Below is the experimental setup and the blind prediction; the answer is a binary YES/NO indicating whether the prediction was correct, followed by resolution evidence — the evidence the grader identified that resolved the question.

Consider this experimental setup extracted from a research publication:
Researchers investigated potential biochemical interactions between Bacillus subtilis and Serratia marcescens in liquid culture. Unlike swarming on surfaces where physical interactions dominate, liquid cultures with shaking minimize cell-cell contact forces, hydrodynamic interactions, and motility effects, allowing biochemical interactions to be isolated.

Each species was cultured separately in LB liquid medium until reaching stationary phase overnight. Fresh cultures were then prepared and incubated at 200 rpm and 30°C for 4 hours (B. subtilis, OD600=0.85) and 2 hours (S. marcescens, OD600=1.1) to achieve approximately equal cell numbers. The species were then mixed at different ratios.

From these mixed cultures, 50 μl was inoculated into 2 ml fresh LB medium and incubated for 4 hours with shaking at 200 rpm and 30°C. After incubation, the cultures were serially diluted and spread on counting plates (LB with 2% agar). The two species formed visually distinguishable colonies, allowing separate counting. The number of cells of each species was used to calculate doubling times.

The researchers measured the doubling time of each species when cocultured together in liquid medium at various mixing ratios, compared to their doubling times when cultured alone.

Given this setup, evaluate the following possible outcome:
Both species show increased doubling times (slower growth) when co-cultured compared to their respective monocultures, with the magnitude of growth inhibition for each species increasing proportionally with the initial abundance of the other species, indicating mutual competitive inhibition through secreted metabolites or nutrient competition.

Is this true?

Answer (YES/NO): NO